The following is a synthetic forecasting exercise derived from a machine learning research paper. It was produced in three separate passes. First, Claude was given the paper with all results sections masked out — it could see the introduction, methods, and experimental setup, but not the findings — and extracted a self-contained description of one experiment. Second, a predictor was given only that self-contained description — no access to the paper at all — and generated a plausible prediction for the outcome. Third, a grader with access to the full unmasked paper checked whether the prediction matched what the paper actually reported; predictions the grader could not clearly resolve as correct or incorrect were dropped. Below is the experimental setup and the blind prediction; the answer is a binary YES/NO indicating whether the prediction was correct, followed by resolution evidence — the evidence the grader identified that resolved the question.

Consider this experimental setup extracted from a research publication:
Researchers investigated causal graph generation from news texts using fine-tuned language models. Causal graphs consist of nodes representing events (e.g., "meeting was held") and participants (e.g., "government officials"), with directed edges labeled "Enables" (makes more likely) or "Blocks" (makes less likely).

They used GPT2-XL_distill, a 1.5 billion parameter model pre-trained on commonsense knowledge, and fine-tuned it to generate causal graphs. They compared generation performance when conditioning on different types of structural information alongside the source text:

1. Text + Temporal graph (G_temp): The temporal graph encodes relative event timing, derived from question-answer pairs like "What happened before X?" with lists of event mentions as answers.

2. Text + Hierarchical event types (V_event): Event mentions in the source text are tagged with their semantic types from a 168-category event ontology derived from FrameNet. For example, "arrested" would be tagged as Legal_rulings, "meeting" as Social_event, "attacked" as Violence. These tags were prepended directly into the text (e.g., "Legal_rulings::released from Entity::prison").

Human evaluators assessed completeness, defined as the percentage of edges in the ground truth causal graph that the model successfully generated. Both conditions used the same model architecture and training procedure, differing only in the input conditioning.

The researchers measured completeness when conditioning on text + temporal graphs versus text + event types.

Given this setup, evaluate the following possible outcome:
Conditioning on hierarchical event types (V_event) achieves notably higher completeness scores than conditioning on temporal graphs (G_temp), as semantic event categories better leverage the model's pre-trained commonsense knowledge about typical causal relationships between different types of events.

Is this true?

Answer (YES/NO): NO